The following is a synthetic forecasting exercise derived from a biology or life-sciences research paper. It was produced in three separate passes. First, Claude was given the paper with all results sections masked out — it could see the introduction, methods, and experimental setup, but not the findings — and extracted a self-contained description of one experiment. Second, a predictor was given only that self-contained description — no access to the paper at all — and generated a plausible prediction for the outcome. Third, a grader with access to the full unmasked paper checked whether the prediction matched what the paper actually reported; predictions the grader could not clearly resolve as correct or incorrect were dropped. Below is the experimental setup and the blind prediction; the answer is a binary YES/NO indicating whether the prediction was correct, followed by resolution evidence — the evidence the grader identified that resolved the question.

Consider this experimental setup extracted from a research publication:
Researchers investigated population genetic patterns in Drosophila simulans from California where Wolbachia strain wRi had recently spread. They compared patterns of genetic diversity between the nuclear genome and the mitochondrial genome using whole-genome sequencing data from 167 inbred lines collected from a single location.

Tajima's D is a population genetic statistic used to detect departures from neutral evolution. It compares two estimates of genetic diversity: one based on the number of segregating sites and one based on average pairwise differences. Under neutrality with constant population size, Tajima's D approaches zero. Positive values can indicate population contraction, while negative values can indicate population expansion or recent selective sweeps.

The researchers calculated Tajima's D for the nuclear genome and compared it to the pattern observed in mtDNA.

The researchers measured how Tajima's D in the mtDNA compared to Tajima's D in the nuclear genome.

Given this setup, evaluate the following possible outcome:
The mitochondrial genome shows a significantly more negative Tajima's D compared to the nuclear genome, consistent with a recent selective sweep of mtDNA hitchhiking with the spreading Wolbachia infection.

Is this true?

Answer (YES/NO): YES